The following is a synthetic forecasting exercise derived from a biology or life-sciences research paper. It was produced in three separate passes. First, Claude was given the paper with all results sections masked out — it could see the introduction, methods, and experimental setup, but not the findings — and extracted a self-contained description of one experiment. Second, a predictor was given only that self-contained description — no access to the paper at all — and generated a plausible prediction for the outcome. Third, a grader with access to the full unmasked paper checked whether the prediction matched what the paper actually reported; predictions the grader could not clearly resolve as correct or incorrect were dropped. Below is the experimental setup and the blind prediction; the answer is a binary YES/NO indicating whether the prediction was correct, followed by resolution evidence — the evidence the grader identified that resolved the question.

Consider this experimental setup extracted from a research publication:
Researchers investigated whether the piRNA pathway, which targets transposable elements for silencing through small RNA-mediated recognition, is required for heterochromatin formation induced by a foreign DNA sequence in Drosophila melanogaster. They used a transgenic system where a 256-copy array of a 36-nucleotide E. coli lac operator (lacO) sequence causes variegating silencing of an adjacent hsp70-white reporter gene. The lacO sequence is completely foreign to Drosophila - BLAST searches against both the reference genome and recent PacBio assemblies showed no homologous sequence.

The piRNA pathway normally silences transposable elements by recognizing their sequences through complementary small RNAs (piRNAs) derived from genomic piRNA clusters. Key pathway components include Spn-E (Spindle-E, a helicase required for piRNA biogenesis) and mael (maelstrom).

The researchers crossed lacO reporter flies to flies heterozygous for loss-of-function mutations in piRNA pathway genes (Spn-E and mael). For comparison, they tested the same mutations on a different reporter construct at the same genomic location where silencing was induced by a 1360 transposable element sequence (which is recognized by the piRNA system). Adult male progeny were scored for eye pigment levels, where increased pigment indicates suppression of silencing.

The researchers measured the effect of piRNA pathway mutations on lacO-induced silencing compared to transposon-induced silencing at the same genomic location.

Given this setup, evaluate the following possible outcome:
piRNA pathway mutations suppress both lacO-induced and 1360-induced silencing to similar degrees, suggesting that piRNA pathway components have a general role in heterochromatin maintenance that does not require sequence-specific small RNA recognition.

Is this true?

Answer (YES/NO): NO